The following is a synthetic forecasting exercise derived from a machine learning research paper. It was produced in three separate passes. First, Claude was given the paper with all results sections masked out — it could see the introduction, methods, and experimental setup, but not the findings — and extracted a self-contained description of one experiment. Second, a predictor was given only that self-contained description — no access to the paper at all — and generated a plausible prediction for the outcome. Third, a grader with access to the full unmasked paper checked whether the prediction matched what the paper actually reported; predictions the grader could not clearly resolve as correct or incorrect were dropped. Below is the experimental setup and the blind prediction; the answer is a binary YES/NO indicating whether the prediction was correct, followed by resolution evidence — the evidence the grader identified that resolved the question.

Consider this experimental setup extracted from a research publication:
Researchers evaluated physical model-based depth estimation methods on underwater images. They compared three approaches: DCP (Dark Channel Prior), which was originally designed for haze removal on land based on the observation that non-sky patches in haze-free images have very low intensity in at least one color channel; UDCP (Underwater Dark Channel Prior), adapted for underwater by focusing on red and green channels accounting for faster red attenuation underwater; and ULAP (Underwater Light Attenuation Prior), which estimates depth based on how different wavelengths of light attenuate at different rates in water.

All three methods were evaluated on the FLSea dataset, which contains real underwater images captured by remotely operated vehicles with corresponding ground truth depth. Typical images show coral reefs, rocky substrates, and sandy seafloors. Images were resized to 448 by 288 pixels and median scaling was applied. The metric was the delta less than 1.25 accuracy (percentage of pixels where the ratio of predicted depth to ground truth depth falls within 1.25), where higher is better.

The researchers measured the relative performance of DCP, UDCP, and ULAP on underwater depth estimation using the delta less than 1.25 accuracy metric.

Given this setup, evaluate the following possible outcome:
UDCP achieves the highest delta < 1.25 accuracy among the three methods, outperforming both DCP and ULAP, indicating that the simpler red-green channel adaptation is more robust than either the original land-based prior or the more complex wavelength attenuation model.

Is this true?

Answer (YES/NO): NO